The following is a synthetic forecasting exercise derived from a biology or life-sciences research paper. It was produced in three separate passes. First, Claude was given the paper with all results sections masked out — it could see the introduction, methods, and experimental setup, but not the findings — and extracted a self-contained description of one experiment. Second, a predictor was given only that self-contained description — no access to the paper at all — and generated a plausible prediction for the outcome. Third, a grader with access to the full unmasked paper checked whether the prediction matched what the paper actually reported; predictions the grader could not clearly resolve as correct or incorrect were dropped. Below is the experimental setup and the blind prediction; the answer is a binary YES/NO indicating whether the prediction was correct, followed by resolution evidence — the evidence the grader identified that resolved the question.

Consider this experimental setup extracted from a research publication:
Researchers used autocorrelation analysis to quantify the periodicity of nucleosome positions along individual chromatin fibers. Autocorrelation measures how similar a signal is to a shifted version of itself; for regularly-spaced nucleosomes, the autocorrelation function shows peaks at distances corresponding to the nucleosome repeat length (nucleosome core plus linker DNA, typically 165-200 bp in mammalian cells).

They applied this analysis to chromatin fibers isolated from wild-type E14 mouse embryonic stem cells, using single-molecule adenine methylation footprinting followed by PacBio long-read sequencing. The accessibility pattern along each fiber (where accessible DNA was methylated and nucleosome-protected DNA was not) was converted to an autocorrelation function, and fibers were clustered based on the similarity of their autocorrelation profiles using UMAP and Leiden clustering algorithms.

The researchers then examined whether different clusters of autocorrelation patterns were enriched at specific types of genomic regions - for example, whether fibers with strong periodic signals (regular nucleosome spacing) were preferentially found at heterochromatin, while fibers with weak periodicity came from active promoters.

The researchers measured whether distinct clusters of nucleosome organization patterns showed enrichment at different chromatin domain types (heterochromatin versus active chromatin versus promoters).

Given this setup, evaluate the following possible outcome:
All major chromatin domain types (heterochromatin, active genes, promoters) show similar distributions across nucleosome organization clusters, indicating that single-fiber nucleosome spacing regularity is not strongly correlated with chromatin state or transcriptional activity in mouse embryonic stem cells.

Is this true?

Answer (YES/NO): NO